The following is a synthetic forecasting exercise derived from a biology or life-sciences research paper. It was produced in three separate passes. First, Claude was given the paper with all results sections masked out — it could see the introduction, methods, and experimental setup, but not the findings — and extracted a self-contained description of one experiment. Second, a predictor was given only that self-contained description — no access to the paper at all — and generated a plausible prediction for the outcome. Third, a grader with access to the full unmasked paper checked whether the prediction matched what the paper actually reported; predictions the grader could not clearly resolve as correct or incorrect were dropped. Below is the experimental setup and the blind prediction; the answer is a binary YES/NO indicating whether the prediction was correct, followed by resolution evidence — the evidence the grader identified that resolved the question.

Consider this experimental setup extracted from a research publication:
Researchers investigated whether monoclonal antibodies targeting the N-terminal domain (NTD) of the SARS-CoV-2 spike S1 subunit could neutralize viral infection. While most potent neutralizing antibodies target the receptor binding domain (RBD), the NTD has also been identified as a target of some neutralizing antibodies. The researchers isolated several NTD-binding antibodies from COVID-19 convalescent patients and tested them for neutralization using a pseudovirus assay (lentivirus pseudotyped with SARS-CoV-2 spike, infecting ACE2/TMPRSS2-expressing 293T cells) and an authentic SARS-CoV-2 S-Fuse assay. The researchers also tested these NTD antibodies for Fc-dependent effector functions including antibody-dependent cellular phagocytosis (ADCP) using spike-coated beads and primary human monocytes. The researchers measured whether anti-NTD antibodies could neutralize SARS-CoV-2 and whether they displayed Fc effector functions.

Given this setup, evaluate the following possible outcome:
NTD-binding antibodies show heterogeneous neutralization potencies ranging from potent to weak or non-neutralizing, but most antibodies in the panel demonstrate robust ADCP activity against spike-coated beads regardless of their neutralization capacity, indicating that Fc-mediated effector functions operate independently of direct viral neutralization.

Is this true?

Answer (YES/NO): NO